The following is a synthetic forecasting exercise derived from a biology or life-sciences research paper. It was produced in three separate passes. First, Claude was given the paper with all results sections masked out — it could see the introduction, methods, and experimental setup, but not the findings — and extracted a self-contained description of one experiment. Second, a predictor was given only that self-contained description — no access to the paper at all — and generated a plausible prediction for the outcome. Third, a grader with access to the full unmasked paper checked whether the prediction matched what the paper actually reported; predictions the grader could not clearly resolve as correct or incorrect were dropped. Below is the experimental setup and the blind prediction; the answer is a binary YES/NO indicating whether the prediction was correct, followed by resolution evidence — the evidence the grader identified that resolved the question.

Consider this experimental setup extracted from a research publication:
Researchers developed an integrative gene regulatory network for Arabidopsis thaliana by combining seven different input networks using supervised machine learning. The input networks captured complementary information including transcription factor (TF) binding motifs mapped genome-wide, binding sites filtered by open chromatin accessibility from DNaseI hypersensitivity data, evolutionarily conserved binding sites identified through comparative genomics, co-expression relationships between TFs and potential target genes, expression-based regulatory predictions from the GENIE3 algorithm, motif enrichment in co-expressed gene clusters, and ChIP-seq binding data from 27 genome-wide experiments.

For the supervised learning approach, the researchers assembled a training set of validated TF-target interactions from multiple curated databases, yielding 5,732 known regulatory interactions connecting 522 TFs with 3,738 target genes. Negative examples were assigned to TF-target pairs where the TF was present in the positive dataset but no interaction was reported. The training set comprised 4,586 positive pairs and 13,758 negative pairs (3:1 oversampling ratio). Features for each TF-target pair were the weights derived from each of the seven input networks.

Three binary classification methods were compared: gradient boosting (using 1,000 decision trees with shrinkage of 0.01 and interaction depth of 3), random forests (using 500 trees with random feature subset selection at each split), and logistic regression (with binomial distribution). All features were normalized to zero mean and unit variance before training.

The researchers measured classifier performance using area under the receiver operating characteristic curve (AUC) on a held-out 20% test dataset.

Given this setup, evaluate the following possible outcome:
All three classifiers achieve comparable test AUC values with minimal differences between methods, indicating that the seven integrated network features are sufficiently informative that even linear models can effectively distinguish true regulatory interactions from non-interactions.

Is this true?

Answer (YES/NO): NO